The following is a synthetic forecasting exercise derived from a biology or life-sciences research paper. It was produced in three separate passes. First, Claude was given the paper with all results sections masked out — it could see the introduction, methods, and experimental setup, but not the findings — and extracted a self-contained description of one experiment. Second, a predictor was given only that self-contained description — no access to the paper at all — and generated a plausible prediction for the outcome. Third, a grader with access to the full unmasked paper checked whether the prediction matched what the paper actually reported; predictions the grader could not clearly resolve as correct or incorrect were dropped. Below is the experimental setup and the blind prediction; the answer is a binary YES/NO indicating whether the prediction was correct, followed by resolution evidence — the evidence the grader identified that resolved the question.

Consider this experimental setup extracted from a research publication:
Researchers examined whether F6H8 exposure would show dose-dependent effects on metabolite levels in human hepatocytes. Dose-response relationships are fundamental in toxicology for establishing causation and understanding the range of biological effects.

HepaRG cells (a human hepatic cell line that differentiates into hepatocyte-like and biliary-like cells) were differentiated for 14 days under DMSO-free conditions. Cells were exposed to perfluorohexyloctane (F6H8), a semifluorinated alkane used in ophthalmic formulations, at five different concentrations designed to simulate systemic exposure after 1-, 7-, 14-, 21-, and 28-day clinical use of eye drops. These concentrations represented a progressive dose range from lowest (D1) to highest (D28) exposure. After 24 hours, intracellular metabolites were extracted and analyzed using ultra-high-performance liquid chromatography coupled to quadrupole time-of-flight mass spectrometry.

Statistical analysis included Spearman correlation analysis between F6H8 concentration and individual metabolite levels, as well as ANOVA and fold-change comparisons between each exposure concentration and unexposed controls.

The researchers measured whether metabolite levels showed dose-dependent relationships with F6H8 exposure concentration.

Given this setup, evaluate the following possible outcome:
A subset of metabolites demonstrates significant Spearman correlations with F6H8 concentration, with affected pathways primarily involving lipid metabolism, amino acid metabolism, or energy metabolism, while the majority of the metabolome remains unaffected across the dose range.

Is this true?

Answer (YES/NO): YES